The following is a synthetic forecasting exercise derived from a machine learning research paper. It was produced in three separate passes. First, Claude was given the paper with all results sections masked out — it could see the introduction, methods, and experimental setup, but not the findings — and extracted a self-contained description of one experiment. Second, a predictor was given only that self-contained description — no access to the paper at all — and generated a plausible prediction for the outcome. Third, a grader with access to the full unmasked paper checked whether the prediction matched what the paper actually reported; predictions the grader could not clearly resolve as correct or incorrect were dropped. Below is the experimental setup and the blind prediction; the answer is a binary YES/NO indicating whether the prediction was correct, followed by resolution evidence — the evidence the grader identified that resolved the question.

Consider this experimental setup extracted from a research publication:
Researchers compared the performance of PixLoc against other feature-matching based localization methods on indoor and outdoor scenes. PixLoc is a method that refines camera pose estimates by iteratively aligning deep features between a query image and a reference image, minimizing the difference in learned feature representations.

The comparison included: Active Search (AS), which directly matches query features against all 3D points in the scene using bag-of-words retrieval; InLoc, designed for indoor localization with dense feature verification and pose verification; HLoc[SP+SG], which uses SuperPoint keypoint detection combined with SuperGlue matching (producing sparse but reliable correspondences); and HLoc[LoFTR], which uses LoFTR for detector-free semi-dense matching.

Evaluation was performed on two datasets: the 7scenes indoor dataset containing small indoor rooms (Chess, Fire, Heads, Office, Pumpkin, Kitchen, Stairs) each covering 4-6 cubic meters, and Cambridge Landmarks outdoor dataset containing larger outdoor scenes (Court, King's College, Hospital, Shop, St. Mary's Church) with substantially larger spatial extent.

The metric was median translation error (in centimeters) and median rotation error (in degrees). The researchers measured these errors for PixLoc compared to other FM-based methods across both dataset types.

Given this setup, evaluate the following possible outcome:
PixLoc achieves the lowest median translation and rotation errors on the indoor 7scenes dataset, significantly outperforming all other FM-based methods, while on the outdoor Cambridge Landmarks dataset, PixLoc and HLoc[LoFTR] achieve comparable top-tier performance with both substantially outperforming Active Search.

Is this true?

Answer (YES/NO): NO